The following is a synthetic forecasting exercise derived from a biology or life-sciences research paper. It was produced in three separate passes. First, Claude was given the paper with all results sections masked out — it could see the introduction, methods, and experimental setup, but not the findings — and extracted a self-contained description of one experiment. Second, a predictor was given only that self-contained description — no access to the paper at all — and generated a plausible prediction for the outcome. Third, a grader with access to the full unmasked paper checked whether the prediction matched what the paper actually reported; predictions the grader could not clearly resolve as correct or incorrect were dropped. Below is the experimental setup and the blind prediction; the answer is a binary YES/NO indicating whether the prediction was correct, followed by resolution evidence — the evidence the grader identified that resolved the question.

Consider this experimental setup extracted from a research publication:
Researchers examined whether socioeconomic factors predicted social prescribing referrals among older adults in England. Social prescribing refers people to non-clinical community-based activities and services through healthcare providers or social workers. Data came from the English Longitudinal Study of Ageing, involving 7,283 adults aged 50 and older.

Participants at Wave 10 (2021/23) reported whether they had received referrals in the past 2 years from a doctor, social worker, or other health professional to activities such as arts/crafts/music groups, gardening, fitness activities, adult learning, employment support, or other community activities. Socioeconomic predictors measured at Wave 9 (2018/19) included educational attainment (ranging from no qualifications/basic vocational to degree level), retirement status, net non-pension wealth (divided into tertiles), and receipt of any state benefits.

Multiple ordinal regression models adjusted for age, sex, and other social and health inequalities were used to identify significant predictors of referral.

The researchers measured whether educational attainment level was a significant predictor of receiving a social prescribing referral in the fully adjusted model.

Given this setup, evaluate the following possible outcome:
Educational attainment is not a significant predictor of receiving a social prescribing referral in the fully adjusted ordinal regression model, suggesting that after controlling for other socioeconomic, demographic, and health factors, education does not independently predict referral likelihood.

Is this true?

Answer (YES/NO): YES